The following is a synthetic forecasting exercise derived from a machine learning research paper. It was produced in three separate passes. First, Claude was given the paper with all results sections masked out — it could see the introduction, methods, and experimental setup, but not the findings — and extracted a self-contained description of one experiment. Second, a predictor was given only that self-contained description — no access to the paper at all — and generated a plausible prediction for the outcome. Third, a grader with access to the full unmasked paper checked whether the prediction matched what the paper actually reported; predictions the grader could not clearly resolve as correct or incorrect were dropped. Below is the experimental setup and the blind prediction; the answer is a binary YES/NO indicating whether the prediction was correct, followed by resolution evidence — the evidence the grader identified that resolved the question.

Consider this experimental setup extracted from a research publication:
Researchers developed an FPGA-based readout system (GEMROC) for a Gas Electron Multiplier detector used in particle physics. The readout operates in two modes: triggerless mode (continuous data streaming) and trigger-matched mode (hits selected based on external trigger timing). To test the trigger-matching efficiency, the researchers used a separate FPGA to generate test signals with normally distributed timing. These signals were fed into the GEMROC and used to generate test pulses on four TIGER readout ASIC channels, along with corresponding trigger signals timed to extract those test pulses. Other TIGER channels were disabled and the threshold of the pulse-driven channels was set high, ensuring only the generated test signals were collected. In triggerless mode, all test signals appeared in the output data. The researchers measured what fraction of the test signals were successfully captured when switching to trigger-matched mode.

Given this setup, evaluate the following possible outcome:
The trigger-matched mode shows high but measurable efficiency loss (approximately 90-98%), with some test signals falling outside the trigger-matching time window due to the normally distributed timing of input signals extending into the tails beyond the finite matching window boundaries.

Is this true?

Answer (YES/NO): NO